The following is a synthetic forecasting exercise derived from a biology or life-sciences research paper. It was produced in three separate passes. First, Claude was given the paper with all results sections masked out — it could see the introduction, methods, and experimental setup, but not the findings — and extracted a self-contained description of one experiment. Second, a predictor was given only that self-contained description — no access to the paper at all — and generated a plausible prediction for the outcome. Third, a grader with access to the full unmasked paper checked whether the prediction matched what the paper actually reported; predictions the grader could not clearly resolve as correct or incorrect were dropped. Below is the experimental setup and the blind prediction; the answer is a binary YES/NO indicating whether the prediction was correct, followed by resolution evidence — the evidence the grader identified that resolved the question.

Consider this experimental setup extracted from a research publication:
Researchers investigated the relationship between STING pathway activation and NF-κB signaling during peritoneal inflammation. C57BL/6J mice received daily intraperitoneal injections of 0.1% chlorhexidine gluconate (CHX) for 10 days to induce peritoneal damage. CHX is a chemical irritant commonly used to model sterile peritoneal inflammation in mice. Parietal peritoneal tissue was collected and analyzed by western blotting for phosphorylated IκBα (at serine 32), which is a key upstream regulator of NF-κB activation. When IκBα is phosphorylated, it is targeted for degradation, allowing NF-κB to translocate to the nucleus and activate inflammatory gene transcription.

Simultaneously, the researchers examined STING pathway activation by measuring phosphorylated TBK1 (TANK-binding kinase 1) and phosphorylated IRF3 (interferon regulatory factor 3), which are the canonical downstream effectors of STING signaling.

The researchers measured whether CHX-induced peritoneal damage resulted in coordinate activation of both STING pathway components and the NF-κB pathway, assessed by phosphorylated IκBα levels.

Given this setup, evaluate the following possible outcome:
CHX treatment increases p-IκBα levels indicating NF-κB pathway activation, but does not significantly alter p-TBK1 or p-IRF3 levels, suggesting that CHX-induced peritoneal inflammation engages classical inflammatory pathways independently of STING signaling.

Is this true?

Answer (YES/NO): NO